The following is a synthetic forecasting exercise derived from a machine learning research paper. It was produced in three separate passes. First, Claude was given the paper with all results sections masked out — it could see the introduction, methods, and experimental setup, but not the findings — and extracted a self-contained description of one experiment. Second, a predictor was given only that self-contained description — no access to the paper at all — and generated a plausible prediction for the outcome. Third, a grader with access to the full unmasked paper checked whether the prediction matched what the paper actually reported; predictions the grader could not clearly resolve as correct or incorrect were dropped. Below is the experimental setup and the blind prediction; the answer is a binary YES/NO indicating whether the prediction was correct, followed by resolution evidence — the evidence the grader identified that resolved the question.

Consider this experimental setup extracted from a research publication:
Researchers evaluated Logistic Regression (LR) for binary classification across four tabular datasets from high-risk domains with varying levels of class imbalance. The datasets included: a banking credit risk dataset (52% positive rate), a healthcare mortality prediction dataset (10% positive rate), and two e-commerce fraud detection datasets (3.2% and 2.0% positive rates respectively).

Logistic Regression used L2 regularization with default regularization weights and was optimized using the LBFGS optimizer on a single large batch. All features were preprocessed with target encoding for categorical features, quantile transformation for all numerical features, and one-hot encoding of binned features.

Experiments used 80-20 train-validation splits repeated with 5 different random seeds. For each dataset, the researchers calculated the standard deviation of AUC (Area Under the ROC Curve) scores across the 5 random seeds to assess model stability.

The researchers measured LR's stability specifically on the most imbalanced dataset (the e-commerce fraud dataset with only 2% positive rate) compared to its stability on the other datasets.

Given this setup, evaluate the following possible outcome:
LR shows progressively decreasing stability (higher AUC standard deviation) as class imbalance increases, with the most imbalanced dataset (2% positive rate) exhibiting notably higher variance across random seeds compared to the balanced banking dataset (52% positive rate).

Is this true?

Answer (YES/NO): NO